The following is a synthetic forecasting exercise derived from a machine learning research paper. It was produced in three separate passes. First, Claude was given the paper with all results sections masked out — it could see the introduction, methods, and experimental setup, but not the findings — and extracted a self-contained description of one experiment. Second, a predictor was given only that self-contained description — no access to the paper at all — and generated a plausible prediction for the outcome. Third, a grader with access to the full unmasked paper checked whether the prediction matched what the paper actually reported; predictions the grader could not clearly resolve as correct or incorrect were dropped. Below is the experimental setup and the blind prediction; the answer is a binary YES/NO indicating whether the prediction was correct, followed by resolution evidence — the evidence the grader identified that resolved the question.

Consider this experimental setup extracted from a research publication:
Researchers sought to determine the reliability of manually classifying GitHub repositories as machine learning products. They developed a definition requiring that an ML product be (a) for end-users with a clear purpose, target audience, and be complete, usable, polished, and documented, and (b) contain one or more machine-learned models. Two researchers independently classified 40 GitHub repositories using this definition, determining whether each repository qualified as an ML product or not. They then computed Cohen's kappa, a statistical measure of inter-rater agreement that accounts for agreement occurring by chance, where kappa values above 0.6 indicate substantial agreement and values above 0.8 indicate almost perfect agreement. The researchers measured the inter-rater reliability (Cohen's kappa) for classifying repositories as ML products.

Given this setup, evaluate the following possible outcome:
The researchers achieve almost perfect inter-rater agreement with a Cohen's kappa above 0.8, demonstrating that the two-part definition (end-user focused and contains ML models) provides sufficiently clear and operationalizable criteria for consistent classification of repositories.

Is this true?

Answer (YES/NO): NO